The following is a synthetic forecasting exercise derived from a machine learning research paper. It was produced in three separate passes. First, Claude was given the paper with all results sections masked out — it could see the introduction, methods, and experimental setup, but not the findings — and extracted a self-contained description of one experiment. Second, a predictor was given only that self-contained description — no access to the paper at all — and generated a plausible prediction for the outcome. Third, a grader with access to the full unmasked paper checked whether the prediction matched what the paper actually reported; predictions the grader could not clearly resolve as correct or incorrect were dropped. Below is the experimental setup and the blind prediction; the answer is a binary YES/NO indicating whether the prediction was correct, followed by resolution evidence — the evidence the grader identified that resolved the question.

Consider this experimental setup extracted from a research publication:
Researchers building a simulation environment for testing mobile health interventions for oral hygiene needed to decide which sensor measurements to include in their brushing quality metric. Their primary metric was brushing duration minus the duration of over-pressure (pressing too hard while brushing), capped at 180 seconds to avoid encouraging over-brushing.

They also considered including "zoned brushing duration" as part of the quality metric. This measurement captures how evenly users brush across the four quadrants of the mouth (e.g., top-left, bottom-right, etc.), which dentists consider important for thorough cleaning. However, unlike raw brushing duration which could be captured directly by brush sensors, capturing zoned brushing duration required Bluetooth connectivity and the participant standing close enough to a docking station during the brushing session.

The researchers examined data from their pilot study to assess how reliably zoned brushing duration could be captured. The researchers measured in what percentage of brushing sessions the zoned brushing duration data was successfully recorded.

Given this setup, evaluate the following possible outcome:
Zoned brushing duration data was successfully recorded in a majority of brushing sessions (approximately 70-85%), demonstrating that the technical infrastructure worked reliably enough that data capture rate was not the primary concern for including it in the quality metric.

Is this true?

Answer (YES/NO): YES